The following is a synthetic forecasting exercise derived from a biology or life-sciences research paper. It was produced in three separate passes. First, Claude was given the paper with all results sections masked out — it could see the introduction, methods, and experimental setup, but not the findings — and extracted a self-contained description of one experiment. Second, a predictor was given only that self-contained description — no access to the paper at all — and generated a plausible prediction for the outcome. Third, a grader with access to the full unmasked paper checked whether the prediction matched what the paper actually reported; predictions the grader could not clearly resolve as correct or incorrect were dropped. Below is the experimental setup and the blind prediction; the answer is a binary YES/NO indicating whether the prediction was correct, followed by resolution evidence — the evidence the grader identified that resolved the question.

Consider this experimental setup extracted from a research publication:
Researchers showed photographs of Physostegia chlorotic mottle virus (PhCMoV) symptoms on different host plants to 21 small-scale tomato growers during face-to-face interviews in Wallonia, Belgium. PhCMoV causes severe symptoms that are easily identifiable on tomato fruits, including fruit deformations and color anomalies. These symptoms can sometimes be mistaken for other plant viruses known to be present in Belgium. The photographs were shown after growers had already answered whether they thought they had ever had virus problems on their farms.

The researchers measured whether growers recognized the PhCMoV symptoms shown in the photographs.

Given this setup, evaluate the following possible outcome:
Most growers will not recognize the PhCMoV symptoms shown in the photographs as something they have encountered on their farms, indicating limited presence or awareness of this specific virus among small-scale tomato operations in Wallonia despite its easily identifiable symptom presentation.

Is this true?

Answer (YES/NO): NO